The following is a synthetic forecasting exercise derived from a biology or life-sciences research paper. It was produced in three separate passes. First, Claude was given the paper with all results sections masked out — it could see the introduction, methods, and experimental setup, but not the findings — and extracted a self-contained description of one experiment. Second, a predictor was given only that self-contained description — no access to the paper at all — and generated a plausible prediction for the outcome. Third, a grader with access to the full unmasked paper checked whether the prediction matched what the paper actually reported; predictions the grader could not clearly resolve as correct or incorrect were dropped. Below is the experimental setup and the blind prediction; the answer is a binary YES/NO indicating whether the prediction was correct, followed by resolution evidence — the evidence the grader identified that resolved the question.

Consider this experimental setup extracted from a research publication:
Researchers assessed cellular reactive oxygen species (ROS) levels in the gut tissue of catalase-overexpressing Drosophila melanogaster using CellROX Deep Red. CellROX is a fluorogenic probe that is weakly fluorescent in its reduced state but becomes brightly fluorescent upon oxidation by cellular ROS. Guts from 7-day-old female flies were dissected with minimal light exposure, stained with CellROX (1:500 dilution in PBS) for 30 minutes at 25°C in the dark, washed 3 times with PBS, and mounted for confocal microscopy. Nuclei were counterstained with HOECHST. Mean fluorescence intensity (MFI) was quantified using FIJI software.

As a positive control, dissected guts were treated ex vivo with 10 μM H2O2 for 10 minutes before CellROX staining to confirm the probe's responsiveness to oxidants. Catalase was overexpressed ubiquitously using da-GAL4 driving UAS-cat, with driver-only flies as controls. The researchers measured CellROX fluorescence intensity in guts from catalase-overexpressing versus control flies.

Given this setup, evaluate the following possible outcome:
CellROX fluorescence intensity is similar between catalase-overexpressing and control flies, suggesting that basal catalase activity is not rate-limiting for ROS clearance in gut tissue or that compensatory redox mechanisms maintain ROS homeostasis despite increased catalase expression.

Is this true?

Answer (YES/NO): NO